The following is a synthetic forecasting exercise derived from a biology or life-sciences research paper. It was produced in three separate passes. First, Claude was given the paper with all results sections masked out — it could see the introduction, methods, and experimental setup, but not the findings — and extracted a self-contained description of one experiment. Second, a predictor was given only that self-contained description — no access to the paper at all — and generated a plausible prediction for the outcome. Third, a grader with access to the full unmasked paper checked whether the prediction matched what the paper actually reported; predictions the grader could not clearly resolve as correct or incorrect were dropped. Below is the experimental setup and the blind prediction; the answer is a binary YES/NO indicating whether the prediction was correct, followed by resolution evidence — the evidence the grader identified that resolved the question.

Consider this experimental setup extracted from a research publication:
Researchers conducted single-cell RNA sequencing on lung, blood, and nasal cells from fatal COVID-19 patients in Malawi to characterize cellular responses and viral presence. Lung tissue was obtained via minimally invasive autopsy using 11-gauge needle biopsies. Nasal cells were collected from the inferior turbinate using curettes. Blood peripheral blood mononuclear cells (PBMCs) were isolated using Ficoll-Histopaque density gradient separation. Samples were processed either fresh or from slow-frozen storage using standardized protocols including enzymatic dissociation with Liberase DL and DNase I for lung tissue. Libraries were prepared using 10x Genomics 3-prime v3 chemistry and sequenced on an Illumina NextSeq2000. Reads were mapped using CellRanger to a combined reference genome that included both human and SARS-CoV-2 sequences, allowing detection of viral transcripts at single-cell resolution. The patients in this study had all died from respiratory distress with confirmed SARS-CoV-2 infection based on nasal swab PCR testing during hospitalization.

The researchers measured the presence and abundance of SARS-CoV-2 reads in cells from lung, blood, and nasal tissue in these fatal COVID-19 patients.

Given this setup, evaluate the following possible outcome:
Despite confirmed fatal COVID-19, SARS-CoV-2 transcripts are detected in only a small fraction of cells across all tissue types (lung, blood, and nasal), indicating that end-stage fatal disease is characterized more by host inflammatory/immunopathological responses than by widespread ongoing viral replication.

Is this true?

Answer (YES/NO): YES